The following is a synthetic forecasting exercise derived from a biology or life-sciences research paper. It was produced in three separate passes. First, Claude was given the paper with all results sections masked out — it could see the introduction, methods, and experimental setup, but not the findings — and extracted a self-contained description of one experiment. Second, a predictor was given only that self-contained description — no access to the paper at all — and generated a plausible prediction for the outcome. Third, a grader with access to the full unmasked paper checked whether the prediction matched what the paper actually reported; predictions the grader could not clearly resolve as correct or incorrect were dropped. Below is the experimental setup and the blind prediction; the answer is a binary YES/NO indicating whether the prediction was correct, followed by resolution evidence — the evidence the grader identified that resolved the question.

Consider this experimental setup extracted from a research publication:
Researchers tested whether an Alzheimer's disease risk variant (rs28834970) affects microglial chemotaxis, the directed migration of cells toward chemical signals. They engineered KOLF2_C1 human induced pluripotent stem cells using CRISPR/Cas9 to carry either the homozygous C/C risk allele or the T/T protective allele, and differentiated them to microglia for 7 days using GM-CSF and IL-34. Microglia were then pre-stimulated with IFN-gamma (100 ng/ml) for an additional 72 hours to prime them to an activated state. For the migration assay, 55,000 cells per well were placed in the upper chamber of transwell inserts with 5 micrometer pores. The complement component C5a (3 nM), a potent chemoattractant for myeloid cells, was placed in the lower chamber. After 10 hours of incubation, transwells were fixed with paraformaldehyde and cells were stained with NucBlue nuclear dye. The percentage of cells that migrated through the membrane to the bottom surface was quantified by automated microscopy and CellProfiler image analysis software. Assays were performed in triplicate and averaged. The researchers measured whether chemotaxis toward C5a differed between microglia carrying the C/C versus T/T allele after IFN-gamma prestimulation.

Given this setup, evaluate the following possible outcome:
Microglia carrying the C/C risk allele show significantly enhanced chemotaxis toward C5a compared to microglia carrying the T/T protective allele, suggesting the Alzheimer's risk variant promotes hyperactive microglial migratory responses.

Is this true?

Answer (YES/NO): NO